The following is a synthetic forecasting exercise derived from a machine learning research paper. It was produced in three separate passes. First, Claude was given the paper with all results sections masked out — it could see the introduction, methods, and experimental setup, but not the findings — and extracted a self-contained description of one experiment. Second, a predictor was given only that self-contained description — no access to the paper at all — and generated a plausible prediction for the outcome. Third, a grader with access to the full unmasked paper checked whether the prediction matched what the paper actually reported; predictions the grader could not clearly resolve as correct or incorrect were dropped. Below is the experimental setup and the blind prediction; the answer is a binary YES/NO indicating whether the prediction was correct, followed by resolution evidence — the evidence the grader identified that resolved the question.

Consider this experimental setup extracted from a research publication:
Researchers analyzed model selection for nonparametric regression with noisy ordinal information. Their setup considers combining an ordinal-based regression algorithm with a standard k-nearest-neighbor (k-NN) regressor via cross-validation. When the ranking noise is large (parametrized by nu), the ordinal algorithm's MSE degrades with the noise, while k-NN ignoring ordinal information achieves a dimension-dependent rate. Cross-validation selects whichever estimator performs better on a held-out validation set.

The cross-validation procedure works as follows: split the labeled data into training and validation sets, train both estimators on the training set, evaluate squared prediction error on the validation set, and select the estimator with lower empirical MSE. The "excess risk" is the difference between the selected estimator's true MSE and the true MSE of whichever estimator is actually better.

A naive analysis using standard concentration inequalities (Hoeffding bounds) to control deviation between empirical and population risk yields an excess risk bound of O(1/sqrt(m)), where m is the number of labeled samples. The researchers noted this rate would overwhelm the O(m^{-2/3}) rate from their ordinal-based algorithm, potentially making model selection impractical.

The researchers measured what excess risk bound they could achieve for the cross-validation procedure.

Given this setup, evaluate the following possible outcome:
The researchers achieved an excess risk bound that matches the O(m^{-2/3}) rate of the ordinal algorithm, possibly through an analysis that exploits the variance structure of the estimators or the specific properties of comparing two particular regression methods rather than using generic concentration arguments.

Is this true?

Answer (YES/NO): NO